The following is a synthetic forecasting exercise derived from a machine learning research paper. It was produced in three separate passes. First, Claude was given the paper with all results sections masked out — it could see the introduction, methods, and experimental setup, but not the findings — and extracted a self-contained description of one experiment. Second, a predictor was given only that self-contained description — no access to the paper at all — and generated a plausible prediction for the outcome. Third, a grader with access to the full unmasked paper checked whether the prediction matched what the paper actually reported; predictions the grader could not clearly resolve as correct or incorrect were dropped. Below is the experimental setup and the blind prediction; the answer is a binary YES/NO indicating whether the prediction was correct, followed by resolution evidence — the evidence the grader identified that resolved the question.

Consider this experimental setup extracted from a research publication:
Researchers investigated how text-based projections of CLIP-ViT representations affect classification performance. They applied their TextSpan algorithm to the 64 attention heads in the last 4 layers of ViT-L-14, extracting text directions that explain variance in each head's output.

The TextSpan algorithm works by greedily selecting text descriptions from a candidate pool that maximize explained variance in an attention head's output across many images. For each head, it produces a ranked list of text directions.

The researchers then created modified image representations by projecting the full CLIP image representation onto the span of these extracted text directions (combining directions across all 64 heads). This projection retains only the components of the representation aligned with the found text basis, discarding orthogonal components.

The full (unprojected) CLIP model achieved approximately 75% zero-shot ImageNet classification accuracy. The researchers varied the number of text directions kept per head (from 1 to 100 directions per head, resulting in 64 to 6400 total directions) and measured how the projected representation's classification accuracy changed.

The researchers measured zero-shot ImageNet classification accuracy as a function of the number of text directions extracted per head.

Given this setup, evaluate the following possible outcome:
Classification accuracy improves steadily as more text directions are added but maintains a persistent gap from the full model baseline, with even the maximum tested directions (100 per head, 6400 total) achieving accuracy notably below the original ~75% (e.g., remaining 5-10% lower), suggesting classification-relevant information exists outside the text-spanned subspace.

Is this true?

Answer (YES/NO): NO